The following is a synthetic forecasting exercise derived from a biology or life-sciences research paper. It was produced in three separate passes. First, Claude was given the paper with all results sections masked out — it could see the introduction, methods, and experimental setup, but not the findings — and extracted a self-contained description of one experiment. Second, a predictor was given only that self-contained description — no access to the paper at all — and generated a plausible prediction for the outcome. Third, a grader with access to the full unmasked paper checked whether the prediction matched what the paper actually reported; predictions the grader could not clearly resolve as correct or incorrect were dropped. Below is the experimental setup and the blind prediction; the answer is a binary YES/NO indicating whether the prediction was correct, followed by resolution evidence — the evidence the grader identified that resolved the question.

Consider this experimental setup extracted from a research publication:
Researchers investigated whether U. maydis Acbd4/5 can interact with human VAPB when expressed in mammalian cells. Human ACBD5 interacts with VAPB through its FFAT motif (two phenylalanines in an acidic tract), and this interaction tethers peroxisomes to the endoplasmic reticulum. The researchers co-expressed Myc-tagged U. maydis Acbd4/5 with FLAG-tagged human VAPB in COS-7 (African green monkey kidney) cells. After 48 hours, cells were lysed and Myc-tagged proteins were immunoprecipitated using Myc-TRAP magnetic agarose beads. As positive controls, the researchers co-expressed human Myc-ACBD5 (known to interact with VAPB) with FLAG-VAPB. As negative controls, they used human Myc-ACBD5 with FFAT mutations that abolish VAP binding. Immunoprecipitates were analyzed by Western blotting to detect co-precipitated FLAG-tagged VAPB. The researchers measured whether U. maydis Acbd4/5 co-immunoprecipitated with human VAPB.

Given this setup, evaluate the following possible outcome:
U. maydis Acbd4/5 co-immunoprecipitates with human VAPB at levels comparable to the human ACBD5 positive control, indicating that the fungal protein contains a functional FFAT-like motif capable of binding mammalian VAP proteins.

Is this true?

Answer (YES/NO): NO